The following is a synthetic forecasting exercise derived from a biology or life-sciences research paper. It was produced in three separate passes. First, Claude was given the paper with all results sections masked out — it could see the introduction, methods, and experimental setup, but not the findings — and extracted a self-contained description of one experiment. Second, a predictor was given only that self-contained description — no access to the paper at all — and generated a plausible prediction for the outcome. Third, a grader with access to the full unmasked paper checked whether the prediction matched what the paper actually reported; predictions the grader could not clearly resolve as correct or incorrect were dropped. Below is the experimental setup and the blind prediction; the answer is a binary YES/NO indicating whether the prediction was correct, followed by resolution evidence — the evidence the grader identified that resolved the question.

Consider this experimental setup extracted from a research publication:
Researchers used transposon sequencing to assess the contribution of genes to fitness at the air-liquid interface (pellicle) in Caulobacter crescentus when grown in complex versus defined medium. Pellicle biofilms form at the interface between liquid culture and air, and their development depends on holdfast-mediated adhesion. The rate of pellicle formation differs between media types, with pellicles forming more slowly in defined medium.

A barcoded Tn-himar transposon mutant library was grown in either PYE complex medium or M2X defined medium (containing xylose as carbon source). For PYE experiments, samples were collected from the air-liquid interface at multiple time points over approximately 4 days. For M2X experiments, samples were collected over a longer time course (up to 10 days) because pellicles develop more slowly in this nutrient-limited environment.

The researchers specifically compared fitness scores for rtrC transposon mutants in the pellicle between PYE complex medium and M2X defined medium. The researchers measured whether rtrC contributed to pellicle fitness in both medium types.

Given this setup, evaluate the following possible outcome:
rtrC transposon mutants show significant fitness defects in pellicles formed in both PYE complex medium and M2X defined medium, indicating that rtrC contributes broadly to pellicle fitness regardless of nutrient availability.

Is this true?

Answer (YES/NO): NO